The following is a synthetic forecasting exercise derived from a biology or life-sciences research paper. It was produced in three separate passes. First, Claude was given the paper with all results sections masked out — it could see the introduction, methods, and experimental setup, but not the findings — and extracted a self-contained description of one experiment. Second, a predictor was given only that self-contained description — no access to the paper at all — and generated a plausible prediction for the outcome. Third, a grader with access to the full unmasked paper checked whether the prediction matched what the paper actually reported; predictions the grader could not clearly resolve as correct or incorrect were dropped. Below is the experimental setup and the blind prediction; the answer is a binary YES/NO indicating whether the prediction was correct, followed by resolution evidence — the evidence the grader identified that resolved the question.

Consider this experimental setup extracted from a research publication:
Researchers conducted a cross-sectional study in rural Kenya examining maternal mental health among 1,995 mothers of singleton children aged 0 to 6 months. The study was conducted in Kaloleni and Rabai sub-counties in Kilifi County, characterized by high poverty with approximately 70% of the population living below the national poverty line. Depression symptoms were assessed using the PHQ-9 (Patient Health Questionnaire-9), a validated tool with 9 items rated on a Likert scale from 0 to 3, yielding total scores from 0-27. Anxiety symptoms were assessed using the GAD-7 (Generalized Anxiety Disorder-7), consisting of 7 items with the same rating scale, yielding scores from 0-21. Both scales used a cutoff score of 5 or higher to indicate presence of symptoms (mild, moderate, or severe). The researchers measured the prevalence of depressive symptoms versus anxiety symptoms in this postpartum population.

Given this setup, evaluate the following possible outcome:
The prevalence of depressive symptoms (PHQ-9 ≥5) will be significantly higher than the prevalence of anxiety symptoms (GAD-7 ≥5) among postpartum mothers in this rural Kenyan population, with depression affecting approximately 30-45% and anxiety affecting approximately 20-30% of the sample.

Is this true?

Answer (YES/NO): NO